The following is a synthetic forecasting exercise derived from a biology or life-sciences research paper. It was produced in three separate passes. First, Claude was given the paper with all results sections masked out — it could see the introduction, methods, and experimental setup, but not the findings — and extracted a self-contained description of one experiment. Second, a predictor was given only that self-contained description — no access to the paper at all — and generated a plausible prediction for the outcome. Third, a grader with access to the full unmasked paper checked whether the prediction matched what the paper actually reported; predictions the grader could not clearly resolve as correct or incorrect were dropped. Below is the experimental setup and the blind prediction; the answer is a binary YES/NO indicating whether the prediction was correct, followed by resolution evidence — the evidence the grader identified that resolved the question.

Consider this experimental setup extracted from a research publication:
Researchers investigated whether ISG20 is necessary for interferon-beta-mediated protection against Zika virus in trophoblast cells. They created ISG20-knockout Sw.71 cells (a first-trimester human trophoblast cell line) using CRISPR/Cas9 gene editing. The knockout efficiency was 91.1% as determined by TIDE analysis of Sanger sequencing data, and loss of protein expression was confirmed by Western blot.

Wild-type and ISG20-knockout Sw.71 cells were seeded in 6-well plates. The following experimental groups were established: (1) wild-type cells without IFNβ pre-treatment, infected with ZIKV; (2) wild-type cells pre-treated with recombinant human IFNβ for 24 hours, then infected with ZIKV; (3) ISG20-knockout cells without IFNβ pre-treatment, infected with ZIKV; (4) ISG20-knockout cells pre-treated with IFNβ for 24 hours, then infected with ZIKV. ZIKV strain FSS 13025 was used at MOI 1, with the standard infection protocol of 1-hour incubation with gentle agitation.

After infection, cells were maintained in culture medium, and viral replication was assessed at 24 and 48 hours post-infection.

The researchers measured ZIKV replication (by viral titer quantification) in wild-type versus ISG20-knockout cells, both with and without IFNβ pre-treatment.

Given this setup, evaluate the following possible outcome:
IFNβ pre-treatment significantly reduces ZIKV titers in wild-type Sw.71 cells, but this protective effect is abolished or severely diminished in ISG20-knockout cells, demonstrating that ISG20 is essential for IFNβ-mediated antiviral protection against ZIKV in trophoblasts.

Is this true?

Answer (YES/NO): YES